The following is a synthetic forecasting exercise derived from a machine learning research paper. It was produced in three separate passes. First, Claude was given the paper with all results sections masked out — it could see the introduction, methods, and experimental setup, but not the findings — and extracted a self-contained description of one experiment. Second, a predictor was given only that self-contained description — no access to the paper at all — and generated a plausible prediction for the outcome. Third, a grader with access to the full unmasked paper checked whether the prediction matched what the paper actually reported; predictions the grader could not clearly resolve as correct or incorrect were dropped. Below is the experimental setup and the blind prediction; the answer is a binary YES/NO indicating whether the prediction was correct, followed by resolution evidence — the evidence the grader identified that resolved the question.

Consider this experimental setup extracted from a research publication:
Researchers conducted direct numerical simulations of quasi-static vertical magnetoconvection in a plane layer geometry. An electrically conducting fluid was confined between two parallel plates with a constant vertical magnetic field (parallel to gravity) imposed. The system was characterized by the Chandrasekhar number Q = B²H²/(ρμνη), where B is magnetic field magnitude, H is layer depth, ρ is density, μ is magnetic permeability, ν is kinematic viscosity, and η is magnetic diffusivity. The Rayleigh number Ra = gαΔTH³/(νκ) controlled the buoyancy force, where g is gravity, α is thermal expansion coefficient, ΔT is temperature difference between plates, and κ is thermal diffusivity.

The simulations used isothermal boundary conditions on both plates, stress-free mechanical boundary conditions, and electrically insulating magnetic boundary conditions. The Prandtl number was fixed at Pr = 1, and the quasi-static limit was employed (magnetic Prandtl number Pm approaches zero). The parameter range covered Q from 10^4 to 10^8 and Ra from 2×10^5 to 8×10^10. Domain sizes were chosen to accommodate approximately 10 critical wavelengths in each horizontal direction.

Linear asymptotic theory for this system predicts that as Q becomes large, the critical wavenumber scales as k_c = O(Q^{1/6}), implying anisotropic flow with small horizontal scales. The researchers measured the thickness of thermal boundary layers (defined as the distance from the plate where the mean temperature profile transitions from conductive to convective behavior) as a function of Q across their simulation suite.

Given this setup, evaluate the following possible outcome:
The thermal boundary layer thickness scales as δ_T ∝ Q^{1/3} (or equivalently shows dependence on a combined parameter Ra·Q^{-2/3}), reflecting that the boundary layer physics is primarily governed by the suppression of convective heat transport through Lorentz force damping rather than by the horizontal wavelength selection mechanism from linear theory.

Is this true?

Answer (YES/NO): NO